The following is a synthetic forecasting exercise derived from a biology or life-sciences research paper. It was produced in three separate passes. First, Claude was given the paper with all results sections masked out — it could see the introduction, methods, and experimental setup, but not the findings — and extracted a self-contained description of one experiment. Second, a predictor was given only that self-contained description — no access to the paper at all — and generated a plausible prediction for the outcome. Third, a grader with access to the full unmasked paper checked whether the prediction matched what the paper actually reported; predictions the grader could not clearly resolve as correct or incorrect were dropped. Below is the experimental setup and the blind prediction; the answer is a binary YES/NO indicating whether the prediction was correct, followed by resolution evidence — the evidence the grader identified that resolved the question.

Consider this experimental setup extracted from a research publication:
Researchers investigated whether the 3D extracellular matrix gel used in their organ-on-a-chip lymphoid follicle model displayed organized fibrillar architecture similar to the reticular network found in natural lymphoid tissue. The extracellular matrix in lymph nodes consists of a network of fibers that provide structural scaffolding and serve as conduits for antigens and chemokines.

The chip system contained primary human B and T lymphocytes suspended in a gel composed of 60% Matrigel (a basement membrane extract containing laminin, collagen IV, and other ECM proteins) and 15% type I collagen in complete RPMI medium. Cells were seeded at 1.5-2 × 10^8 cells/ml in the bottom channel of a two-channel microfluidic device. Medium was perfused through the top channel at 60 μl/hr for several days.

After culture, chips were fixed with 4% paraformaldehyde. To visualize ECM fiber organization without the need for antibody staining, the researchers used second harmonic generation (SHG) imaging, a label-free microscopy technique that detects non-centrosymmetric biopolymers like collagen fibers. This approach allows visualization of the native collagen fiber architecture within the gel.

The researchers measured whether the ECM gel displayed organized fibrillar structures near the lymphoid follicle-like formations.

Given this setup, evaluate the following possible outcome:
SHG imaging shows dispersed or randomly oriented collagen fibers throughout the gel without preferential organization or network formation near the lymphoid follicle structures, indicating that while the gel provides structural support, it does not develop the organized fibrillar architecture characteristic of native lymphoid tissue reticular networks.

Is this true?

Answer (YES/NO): NO